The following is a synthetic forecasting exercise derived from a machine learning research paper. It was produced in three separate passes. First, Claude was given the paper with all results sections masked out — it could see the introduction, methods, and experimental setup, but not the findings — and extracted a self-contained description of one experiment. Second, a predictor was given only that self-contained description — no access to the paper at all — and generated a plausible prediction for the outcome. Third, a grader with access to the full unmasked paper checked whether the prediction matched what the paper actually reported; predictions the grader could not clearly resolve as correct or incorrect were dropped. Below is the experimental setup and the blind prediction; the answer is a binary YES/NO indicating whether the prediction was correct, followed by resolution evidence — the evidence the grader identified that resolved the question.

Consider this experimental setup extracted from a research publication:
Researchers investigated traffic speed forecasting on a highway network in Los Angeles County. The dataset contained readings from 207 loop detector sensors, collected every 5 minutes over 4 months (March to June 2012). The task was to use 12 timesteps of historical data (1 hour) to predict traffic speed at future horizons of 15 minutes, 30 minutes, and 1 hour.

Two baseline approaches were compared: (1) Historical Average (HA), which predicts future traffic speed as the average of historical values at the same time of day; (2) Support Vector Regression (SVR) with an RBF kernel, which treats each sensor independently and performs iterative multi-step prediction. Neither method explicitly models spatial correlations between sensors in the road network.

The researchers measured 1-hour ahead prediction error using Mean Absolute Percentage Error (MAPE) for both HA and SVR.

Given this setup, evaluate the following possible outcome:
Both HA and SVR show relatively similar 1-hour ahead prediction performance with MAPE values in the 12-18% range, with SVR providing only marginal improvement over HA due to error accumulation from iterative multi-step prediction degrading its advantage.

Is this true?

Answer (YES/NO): NO